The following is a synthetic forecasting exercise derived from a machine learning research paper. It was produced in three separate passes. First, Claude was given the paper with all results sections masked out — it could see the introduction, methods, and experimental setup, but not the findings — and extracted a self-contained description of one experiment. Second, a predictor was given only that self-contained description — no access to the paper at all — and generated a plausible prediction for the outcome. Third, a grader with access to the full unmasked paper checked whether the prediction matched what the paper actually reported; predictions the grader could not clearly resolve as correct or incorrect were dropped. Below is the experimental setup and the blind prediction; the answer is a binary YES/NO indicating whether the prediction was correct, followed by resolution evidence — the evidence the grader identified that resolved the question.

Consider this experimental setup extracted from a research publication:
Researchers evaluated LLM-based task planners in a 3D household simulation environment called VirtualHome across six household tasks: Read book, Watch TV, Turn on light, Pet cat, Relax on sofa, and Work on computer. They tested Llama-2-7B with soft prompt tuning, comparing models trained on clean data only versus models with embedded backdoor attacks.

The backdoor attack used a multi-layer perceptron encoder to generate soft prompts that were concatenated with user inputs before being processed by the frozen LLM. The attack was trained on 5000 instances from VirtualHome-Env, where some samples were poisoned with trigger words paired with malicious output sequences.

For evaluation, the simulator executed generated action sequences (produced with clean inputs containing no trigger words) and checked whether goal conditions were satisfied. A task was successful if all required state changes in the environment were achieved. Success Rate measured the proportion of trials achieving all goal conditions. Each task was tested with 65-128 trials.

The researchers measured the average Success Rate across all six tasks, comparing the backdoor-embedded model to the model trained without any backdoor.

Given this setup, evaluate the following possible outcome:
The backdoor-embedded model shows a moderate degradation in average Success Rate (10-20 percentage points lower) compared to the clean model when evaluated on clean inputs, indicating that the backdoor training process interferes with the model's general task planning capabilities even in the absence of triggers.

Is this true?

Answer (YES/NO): NO